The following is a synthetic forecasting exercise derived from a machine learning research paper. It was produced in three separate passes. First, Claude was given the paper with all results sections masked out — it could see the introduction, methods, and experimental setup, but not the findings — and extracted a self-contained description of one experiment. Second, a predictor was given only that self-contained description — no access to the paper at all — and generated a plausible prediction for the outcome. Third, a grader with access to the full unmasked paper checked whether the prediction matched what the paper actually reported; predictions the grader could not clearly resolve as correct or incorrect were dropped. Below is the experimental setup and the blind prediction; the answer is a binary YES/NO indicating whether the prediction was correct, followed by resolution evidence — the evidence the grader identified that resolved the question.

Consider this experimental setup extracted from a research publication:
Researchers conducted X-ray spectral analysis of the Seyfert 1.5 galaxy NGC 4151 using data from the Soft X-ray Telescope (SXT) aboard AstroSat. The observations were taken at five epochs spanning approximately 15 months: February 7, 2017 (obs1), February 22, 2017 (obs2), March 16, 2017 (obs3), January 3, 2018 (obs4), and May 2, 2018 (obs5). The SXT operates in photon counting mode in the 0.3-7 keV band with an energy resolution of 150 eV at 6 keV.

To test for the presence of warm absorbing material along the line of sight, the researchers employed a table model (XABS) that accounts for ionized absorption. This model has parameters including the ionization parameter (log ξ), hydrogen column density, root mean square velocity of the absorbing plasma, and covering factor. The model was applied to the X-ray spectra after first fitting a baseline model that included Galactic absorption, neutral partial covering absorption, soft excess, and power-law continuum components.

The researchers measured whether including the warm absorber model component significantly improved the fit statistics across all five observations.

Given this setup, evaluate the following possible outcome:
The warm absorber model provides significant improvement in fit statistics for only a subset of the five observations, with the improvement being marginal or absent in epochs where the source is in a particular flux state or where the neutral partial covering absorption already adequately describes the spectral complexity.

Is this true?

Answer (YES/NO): YES